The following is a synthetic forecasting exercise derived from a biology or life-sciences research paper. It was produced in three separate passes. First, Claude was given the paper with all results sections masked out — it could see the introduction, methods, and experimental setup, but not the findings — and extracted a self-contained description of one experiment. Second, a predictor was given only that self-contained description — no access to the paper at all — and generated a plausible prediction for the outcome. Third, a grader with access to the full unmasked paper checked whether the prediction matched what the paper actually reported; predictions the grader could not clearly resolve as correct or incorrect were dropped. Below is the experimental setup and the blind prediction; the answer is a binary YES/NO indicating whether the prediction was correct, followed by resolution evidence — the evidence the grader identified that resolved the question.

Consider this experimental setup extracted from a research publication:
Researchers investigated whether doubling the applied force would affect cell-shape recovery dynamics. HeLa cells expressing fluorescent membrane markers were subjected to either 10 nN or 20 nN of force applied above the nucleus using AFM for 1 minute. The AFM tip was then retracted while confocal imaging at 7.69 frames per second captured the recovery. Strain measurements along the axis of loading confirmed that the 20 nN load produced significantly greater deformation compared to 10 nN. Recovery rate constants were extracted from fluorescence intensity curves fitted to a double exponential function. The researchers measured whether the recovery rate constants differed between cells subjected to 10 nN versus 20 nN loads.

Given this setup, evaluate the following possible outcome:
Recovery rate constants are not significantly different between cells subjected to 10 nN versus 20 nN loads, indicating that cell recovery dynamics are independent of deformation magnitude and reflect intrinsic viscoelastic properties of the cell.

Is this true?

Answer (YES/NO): YES